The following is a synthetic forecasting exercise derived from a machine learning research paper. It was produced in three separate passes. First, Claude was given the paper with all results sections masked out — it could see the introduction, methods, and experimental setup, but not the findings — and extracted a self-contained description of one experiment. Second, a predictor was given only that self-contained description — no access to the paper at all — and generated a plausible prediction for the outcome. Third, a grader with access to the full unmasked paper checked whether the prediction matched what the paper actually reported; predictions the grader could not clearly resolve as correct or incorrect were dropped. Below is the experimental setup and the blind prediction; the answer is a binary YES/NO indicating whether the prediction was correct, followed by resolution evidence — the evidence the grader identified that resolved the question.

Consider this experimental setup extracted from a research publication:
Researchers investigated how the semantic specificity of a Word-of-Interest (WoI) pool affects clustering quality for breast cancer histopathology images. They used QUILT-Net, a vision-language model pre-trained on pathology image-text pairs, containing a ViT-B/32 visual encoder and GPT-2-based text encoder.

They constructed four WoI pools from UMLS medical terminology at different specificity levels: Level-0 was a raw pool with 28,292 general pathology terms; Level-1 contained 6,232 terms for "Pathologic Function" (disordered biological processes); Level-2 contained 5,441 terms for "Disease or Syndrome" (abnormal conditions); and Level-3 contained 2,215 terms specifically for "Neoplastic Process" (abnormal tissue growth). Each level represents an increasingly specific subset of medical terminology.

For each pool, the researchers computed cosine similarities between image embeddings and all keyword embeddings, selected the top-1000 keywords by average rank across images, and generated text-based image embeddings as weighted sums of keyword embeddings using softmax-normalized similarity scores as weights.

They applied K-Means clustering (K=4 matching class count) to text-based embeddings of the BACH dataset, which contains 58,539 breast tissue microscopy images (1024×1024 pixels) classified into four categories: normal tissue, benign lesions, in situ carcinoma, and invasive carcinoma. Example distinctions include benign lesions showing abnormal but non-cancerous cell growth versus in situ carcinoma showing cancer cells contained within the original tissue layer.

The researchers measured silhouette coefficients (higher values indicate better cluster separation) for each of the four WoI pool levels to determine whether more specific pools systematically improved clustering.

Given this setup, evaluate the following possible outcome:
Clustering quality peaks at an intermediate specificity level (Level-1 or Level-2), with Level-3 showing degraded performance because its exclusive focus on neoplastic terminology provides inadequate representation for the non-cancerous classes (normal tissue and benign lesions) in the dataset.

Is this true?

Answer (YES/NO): YES